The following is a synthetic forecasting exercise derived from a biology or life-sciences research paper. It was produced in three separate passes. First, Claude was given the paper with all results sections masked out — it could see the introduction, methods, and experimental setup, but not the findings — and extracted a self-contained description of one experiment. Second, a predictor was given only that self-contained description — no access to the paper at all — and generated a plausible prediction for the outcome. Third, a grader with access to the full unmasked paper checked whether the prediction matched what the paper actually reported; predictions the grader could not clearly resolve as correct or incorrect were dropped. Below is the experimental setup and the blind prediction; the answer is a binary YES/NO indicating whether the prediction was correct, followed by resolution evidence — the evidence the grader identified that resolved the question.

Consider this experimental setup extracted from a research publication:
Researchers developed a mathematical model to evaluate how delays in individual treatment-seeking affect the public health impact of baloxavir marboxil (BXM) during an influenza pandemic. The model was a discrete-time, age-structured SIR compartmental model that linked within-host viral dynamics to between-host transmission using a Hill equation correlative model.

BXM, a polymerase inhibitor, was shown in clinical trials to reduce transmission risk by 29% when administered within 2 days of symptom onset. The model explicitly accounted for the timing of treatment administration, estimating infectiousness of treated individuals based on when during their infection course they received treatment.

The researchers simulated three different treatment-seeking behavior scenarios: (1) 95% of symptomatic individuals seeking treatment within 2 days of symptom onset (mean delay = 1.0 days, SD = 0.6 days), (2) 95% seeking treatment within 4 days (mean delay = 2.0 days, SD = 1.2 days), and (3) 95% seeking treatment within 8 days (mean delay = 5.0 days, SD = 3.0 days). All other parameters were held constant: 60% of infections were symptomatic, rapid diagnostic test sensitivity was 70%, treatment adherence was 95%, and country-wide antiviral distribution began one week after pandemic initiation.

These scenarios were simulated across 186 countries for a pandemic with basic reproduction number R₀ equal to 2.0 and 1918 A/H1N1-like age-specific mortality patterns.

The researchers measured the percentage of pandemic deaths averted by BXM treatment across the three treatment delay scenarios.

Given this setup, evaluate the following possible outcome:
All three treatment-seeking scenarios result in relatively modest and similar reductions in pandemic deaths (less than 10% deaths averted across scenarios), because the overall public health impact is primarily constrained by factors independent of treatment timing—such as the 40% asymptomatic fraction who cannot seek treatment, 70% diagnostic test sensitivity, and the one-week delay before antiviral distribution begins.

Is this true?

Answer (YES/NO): NO